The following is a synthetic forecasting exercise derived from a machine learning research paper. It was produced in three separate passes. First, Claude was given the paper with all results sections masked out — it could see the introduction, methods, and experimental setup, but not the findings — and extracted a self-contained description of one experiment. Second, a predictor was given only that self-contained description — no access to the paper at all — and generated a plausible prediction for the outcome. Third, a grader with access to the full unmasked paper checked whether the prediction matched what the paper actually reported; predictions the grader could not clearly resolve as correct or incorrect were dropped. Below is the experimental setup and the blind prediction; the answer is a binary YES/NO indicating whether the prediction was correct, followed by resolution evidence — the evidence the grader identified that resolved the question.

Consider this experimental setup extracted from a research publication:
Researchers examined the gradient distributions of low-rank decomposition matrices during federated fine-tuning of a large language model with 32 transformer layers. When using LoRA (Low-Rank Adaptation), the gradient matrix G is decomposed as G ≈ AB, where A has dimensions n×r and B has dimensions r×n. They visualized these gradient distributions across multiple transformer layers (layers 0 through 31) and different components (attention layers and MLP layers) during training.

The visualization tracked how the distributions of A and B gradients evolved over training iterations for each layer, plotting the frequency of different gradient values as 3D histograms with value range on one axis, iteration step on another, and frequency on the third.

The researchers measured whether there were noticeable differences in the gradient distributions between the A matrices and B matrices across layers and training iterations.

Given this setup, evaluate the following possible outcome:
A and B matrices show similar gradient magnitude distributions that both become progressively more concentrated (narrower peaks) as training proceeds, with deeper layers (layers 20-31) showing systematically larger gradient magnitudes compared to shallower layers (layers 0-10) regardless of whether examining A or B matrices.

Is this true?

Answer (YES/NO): NO